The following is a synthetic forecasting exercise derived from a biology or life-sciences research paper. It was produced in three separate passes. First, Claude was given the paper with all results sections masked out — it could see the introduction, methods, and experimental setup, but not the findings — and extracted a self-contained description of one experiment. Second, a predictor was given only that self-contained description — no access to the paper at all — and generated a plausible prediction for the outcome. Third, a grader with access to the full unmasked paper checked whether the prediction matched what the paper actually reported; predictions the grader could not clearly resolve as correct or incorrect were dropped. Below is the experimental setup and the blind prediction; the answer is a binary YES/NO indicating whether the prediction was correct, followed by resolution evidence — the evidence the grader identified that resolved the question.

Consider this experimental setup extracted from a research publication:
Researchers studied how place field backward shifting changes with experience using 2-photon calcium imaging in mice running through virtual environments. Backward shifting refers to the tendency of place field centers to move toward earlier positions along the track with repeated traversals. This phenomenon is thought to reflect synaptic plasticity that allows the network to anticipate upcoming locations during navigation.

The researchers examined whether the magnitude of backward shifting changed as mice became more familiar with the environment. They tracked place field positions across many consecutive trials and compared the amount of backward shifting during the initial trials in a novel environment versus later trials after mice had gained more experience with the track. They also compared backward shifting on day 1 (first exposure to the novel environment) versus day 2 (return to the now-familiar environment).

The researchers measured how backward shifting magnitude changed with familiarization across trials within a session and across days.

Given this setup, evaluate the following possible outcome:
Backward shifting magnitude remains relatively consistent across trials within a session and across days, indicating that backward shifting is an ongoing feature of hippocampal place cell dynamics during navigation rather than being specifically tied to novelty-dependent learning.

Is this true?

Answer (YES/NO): NO